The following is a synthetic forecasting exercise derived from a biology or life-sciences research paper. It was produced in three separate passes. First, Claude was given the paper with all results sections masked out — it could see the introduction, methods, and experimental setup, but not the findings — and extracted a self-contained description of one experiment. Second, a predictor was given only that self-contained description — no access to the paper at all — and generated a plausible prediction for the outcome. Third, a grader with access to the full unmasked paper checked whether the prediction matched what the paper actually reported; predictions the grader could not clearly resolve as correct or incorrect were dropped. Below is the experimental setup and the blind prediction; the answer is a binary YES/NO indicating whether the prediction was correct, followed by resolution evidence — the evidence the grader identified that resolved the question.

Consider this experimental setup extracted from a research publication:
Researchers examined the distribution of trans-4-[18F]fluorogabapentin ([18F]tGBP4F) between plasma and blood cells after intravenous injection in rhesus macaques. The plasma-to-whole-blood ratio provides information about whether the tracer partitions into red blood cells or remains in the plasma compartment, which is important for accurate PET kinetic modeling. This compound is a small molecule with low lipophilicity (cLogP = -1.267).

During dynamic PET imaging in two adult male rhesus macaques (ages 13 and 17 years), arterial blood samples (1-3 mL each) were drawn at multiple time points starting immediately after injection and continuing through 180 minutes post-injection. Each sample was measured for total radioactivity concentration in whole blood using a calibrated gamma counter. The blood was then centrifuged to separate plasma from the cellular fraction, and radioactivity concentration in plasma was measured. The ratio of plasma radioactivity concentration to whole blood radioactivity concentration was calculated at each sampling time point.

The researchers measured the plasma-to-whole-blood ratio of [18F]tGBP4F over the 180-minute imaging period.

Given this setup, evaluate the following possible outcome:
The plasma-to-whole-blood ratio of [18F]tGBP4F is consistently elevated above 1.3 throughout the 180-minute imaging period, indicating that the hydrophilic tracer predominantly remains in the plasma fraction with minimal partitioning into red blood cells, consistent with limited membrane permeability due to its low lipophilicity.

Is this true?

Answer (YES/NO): NO